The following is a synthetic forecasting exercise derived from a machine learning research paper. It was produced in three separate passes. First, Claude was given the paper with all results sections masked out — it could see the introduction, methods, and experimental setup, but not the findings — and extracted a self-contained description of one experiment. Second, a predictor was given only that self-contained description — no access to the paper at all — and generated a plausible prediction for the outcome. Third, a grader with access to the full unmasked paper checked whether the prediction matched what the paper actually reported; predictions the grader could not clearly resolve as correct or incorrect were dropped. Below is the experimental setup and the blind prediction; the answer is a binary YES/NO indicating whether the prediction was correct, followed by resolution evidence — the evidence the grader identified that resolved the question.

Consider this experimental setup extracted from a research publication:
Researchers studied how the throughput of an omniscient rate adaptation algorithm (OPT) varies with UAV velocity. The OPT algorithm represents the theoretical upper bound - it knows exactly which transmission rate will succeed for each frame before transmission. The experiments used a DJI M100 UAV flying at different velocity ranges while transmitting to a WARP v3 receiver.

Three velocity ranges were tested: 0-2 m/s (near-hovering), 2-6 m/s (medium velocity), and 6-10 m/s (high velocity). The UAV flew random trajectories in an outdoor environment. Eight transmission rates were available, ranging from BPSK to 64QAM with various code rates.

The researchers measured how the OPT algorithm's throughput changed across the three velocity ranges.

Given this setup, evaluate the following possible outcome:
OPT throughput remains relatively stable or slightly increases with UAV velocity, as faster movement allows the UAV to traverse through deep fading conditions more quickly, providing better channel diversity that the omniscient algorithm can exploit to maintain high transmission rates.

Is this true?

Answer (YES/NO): NO